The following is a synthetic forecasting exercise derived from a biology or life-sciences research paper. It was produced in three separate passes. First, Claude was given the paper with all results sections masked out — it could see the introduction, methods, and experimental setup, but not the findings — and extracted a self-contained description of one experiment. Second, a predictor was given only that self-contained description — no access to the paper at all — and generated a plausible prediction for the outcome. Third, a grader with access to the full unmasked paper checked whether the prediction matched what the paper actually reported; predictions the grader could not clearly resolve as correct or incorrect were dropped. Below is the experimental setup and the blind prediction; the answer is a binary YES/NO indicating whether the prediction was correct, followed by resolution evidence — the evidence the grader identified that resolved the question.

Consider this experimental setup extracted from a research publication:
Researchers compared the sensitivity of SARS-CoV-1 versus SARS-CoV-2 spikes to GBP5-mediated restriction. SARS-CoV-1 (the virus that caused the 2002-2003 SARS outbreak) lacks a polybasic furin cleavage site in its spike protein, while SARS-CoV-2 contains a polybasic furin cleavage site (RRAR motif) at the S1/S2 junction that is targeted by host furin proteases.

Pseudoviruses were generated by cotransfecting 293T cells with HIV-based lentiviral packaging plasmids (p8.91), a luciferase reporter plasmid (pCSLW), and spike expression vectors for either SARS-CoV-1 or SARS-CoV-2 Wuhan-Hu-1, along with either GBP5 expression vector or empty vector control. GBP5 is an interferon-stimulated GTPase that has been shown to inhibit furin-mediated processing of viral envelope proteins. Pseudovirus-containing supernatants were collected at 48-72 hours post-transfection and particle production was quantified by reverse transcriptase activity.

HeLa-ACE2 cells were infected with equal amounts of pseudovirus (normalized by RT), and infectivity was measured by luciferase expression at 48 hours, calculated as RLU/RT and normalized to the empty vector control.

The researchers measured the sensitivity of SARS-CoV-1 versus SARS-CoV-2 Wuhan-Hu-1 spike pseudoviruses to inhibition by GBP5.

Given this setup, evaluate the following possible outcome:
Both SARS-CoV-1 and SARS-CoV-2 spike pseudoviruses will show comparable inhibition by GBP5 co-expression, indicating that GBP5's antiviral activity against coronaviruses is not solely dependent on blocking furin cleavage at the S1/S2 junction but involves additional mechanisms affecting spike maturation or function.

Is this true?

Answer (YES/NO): NO